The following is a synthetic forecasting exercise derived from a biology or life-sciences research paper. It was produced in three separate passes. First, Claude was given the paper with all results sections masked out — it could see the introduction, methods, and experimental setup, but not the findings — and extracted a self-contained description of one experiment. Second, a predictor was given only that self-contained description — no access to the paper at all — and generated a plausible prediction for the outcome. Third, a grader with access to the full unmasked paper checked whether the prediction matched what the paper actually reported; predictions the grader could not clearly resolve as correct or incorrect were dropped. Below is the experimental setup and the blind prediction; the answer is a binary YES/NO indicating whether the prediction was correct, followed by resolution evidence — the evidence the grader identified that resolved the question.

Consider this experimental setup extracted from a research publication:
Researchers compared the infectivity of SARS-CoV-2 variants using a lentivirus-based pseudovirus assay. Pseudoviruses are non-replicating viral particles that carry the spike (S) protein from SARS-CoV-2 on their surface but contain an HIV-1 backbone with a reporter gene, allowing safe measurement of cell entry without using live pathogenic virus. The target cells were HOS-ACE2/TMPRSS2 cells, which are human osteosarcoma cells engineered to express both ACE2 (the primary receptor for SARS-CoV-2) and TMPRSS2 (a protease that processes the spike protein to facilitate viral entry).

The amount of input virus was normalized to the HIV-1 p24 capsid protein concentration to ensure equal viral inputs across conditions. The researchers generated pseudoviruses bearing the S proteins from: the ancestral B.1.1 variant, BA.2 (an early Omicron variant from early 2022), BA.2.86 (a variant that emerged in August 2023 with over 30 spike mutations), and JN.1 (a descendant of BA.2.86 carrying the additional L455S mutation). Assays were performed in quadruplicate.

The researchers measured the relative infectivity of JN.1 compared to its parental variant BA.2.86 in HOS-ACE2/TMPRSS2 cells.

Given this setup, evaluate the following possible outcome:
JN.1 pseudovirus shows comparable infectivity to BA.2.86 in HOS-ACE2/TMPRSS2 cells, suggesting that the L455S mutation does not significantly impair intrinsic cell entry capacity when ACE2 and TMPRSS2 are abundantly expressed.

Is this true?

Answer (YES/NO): NO